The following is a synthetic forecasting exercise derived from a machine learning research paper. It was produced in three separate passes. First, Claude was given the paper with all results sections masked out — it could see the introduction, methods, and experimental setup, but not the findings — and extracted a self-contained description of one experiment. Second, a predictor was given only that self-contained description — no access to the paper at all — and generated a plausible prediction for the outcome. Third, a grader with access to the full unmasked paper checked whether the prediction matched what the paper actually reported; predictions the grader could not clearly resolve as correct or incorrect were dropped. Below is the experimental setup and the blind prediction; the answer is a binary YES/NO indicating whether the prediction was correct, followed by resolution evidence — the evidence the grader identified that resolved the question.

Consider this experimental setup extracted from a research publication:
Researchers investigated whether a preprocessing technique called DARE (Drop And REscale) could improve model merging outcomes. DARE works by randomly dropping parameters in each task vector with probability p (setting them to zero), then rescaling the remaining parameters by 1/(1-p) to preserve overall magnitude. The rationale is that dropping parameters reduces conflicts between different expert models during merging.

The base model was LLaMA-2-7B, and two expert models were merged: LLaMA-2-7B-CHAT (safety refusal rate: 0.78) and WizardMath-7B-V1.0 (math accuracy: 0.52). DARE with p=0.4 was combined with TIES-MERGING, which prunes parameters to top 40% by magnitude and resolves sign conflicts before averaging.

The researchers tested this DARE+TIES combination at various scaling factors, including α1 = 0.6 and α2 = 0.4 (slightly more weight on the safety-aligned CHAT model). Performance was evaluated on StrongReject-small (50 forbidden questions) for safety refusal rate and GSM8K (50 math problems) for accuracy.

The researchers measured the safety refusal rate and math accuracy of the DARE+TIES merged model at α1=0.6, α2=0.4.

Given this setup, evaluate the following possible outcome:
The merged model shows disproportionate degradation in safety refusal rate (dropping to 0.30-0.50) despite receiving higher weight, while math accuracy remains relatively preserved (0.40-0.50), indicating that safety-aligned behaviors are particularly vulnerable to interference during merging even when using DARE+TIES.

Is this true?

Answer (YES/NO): NO